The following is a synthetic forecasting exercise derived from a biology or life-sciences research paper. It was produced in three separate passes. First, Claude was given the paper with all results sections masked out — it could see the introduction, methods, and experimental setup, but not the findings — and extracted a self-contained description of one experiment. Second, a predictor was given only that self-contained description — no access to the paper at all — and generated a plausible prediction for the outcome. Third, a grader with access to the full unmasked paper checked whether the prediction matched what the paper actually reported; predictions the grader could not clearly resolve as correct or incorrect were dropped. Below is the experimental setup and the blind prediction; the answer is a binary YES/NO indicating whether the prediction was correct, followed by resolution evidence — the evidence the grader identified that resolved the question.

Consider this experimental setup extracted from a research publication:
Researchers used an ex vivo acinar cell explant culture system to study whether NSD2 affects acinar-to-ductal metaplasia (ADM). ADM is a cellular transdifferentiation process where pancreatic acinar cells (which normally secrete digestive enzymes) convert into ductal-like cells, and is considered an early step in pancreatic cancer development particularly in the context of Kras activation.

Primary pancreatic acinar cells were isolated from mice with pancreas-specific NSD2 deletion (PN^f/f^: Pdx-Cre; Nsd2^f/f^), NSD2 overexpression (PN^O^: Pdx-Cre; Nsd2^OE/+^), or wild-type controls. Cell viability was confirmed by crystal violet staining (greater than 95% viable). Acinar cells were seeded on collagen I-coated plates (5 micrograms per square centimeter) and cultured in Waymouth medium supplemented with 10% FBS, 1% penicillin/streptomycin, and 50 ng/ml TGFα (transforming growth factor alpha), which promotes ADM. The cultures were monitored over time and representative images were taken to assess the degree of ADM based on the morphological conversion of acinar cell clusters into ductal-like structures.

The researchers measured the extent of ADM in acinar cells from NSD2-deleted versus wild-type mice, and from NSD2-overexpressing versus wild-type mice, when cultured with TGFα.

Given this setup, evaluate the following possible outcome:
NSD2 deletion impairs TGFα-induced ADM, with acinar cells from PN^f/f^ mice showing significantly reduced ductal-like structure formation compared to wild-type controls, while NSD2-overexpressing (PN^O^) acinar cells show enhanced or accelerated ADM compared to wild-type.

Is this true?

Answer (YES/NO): NO